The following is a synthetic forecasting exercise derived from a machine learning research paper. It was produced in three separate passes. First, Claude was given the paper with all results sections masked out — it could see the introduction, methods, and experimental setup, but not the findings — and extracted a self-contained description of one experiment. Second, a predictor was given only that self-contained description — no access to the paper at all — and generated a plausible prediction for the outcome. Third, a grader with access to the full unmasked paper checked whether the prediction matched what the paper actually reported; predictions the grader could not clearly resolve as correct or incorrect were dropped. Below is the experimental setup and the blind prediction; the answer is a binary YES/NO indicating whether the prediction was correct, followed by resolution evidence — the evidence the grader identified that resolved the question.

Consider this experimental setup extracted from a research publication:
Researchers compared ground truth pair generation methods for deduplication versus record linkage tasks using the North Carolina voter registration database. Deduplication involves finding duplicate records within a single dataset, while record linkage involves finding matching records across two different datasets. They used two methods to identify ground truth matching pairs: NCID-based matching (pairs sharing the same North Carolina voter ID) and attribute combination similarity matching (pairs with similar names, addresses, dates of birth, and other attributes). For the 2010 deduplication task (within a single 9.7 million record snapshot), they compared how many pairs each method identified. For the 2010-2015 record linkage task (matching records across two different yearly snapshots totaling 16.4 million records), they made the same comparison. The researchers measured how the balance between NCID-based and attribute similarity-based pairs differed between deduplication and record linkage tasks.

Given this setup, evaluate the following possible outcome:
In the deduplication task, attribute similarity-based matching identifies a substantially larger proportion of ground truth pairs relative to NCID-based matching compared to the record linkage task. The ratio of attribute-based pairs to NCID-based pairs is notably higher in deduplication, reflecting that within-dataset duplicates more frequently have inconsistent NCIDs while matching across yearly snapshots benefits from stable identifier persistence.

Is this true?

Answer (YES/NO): YES